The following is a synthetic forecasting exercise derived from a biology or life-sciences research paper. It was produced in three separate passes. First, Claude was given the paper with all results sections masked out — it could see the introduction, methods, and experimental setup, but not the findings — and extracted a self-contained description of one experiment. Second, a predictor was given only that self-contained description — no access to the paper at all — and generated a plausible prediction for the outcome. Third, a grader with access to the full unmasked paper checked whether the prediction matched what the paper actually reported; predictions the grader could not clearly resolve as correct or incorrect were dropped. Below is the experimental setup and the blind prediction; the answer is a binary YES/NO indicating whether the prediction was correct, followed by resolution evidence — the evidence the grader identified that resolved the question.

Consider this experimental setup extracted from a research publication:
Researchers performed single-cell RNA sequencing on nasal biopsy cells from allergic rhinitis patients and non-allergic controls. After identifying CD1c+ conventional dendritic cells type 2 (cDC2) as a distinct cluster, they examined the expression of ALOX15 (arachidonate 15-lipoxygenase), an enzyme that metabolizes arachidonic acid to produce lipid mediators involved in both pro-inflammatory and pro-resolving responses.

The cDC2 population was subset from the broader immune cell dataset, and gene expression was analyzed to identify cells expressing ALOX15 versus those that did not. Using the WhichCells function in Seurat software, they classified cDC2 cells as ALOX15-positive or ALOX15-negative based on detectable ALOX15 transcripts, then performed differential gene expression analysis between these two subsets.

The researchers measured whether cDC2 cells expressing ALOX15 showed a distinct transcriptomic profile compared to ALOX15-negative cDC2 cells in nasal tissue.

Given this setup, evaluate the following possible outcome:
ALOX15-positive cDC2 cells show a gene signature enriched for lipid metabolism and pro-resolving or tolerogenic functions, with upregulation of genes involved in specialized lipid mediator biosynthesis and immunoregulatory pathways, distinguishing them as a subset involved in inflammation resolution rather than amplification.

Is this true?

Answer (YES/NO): NO